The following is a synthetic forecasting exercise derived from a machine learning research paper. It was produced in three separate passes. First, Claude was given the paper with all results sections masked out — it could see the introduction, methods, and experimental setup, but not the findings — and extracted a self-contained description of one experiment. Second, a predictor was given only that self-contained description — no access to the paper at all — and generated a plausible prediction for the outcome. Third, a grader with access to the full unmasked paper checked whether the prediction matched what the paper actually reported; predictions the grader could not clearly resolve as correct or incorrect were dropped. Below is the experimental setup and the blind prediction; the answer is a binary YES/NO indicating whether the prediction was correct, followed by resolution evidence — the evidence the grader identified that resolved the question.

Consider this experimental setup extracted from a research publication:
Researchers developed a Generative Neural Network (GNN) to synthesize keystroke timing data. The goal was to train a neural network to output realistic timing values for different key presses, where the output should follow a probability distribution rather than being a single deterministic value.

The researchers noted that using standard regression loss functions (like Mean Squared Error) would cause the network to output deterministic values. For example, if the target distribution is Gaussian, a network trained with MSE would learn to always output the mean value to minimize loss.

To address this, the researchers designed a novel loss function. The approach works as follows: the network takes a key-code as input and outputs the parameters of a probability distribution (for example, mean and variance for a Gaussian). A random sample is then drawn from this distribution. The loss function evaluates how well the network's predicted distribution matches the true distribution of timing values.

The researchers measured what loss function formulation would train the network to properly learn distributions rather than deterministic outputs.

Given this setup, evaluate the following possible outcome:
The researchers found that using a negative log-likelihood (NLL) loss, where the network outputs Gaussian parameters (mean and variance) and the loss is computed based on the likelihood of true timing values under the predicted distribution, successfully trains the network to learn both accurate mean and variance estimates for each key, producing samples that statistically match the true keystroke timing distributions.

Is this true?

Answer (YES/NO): YES